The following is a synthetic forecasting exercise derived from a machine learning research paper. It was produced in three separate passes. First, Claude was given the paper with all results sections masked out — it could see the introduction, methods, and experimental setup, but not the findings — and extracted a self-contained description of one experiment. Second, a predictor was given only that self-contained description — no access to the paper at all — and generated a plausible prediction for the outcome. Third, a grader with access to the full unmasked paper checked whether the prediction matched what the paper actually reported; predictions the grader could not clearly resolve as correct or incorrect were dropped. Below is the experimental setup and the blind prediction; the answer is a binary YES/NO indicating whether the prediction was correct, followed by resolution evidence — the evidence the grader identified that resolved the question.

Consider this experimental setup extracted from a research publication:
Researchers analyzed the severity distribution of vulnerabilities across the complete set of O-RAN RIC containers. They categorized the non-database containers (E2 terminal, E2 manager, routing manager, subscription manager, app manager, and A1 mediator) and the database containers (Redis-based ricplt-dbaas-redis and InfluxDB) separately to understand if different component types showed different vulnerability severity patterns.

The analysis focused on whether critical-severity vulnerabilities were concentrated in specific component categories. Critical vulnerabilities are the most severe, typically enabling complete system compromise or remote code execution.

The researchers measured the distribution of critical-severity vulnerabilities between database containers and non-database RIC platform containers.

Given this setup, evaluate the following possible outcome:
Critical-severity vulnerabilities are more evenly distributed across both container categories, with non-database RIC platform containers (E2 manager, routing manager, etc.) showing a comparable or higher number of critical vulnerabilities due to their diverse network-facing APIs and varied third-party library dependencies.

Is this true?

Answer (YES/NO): NO